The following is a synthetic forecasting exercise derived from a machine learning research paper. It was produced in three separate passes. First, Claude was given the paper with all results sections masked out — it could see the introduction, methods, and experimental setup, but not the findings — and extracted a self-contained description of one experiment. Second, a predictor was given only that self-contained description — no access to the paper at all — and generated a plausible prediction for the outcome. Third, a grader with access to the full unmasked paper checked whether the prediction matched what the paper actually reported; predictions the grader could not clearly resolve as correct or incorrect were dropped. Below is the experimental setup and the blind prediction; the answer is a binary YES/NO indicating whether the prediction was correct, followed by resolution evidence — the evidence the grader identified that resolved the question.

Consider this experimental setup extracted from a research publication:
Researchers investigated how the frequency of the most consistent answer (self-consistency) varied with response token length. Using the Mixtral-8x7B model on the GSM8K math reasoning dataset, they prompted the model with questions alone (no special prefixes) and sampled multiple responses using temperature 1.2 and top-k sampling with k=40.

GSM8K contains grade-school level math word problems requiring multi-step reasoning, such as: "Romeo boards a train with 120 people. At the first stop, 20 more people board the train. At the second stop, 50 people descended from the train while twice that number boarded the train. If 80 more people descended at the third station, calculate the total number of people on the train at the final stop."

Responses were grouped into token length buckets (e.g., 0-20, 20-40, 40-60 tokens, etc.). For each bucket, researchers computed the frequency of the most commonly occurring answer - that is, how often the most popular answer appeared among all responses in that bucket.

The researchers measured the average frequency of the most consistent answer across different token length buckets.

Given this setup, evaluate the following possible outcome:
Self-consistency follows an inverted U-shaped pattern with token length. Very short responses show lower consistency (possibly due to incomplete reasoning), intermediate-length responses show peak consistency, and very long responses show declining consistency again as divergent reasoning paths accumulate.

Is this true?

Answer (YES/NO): NO